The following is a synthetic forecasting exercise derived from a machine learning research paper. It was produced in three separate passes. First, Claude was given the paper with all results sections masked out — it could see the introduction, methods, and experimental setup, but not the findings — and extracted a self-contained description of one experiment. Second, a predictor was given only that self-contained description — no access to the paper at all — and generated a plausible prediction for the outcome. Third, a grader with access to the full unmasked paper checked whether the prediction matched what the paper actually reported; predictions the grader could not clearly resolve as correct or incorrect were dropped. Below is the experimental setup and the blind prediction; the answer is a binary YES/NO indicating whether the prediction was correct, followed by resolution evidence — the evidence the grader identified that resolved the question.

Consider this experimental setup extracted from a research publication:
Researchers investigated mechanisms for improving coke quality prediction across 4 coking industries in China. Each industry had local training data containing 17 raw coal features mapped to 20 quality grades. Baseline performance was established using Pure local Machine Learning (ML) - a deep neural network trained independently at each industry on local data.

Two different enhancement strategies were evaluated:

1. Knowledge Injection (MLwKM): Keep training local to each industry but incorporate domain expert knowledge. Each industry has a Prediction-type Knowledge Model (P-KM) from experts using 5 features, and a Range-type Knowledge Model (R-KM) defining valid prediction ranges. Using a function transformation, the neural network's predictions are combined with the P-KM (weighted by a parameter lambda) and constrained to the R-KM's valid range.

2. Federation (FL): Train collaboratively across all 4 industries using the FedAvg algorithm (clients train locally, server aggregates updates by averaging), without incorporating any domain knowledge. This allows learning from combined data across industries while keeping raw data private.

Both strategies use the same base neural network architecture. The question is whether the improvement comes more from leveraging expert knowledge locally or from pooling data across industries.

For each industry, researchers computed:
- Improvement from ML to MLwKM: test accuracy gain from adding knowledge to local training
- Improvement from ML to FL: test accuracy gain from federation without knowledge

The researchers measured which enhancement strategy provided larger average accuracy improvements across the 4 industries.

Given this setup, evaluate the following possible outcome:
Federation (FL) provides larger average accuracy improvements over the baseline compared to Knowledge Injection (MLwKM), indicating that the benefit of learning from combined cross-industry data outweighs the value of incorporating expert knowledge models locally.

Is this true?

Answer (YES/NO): YES